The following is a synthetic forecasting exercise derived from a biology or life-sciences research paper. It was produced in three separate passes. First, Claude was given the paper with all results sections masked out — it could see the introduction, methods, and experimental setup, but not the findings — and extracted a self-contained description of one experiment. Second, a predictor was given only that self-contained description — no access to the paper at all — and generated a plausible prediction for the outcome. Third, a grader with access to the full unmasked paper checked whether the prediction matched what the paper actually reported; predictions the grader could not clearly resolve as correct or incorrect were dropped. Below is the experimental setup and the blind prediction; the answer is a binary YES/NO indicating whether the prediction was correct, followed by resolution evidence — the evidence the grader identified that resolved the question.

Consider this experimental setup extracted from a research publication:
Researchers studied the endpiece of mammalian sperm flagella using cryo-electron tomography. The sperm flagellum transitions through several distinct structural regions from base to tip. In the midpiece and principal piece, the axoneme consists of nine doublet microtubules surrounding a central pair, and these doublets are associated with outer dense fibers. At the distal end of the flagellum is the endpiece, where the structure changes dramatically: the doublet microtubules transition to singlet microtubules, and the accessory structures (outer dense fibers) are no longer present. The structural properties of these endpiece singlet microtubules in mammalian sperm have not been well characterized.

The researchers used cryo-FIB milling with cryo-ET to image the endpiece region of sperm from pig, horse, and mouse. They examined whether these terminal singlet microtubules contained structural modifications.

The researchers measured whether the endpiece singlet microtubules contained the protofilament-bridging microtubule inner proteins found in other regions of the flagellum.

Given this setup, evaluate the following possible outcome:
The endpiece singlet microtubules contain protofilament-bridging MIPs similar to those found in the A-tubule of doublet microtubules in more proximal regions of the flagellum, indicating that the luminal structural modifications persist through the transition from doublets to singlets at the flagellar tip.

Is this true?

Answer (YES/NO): NO